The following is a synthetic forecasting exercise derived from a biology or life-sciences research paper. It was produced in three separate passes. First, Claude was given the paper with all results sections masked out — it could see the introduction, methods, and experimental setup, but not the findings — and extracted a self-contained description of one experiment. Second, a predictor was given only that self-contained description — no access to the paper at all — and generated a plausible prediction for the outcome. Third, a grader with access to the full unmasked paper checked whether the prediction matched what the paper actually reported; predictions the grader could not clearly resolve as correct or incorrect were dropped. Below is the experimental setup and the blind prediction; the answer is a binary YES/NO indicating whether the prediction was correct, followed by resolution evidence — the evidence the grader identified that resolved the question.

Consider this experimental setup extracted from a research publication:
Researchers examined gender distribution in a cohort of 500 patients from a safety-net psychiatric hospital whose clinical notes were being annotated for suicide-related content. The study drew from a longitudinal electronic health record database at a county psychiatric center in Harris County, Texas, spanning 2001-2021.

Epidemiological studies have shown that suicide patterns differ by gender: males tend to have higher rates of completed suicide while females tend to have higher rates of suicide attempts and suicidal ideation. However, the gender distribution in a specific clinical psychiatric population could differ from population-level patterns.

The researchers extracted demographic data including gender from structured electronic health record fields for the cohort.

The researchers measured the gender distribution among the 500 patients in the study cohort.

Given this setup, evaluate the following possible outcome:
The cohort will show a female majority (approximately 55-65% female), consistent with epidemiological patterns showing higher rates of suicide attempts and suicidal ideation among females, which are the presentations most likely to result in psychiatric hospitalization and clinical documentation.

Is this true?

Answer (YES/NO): NO